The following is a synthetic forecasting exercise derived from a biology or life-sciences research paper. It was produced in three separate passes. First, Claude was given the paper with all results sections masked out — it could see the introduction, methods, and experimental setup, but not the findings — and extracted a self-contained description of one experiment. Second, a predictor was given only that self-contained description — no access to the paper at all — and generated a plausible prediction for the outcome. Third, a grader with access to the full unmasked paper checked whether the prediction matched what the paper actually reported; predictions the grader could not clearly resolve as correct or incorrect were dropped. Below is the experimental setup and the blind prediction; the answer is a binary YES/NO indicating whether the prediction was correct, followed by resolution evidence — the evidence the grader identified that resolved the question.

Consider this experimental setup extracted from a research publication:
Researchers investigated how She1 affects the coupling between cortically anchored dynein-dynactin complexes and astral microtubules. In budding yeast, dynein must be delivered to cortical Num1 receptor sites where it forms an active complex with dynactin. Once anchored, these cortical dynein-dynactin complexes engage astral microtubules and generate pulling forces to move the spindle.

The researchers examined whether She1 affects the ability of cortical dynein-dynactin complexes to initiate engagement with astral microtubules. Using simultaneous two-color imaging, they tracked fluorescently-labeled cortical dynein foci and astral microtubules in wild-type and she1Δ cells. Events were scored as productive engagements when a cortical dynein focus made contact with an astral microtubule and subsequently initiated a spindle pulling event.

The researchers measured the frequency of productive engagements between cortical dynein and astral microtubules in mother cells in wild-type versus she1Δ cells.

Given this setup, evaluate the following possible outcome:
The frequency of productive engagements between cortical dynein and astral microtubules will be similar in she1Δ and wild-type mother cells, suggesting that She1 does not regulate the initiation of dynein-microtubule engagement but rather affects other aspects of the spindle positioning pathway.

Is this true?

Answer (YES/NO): NO